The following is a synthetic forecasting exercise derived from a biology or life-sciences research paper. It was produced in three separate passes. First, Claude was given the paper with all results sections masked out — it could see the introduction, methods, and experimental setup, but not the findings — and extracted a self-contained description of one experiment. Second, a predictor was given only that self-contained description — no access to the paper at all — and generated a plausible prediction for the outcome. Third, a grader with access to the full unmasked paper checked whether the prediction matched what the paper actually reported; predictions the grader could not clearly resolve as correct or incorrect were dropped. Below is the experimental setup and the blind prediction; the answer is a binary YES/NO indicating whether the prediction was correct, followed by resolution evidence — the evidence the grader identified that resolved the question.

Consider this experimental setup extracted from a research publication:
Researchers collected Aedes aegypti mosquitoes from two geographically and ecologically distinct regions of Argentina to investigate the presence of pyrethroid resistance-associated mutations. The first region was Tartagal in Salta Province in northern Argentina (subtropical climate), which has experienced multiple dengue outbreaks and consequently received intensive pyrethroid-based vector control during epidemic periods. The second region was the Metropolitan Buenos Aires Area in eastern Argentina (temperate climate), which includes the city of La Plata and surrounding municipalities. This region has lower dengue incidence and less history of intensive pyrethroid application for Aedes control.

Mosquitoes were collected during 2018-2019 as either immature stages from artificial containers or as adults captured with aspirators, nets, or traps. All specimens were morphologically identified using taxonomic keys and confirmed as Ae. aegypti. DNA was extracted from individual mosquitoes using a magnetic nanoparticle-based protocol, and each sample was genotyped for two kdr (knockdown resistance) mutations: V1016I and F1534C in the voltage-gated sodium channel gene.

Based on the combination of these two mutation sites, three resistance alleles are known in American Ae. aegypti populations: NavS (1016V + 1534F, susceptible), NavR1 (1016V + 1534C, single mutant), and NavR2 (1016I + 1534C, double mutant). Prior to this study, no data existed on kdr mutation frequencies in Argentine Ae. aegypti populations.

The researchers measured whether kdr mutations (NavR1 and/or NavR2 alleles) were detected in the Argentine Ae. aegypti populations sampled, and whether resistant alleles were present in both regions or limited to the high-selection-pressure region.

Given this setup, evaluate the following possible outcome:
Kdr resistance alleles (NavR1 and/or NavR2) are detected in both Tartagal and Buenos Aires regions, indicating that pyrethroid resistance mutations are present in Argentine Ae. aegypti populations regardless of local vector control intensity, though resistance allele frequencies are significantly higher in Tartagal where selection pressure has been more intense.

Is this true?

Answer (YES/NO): YES